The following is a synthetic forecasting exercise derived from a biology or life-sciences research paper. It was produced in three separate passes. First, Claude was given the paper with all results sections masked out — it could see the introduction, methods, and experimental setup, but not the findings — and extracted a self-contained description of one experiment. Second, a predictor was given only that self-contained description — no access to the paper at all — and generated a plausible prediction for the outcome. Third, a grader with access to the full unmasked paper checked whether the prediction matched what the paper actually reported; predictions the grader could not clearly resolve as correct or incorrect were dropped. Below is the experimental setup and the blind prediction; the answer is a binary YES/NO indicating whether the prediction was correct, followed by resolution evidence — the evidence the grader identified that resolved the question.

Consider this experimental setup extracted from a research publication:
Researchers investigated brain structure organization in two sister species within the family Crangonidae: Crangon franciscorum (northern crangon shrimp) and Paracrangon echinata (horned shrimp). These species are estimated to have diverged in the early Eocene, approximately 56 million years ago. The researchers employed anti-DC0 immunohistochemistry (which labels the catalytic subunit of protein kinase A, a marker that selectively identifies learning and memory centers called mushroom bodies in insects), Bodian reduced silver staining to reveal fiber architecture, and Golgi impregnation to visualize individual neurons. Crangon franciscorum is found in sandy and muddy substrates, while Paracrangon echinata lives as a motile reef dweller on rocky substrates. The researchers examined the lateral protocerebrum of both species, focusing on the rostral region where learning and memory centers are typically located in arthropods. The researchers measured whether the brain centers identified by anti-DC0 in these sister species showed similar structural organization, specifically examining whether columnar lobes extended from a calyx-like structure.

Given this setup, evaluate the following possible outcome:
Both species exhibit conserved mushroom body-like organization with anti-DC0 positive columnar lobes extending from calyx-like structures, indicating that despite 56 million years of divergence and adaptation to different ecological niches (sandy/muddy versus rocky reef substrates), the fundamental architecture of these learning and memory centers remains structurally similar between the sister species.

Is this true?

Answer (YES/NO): NO